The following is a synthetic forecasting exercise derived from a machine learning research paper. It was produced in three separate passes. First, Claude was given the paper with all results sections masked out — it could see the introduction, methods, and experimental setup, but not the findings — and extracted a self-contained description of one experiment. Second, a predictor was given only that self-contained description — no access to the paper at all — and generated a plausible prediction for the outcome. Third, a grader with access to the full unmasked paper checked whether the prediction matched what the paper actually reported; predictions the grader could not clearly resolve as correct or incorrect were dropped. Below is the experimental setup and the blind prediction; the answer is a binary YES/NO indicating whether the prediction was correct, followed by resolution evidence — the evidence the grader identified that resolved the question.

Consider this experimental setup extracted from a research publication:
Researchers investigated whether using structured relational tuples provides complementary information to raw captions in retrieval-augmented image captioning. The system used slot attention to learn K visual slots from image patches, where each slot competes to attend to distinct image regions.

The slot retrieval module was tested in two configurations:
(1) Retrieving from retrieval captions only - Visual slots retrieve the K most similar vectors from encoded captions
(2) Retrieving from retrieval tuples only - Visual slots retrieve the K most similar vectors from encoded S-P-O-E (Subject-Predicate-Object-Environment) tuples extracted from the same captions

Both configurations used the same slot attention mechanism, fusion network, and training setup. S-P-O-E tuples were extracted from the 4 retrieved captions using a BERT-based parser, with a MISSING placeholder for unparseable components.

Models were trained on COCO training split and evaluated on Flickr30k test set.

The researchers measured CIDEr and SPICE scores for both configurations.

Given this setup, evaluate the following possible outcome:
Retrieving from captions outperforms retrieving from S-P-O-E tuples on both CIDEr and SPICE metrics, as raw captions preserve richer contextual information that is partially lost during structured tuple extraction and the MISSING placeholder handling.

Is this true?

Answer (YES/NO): NO